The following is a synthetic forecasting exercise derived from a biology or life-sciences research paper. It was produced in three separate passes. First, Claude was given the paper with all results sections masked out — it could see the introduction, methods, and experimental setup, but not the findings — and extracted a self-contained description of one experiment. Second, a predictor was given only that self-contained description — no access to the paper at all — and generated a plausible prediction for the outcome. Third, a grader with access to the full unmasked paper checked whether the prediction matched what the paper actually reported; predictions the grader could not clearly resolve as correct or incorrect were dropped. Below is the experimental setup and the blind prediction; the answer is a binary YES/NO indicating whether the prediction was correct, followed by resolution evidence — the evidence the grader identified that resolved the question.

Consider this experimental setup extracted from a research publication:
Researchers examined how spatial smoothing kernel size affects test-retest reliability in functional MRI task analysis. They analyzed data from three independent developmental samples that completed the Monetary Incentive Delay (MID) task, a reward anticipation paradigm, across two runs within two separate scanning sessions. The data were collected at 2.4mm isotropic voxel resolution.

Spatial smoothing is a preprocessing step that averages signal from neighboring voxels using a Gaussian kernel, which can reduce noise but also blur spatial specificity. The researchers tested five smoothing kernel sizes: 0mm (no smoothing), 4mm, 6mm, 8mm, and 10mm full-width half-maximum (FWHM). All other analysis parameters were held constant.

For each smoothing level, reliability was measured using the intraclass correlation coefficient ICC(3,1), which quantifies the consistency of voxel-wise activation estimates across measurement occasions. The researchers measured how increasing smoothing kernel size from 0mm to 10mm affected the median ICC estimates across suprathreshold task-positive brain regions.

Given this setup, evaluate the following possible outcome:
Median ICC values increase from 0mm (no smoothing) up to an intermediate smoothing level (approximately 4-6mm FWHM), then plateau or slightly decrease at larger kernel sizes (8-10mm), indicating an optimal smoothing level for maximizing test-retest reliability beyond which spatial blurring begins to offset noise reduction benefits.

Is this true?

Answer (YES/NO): NO